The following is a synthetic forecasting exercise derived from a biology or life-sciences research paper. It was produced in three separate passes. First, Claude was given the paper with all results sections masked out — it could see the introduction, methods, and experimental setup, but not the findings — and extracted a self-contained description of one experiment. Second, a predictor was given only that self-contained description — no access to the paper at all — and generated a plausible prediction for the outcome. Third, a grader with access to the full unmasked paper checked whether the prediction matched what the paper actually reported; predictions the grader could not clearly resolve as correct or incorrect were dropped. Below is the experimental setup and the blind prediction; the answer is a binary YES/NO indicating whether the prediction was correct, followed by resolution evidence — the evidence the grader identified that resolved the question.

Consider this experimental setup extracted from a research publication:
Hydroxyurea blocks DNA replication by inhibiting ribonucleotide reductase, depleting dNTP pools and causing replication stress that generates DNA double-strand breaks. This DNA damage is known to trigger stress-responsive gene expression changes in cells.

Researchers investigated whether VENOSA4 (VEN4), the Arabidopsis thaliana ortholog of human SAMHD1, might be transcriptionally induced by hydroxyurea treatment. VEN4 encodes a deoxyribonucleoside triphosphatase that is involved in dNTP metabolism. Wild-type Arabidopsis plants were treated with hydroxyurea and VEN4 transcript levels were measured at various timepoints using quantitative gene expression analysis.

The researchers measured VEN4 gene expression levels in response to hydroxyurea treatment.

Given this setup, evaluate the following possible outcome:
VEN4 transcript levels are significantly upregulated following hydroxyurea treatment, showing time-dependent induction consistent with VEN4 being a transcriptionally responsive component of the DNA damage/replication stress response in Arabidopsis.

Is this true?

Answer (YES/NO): YES